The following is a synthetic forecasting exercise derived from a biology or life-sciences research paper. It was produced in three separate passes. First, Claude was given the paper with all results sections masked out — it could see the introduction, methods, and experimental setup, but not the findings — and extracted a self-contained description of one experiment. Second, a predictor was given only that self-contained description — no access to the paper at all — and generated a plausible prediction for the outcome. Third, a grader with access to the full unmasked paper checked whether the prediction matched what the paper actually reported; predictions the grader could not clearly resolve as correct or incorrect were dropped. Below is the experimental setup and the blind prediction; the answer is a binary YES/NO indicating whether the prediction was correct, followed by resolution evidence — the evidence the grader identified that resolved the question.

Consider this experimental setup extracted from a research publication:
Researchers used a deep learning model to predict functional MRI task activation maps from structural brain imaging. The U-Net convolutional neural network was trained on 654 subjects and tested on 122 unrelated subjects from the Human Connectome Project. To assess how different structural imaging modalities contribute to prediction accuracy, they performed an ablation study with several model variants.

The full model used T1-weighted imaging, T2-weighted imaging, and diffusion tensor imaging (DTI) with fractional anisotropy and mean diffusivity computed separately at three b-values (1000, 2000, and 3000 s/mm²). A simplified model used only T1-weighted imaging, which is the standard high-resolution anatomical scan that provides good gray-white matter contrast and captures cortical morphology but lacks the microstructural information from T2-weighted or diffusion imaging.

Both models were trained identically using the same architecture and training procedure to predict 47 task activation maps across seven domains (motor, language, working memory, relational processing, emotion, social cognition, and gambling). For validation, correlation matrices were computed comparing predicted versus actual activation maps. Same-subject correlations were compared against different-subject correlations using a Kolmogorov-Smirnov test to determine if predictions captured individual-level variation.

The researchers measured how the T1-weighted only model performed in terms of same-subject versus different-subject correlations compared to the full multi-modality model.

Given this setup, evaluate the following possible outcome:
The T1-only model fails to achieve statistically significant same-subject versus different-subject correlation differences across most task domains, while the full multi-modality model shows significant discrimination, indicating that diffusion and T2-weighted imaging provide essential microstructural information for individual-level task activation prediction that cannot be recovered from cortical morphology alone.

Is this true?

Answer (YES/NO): NO